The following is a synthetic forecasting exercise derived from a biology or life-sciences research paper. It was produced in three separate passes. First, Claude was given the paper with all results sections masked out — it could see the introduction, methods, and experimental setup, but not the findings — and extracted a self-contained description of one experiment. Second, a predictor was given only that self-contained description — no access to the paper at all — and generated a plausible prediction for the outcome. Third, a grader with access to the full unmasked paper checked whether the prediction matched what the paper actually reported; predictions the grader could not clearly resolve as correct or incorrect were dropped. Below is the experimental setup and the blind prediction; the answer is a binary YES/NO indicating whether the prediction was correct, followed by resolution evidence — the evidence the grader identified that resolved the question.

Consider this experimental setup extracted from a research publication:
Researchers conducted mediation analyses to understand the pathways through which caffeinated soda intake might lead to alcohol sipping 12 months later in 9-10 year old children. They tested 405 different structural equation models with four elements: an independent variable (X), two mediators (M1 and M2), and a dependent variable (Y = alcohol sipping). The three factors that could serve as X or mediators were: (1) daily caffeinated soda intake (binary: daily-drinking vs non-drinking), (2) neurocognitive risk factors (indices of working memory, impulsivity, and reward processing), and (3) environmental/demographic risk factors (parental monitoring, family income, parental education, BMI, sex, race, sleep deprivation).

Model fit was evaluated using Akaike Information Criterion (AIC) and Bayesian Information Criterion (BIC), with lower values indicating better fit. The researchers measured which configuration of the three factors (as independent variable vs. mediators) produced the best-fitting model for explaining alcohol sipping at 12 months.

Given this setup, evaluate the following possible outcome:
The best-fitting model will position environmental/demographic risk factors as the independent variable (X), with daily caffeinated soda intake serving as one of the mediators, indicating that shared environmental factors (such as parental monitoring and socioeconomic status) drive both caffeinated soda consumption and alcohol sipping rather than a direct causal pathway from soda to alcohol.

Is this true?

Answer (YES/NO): NO